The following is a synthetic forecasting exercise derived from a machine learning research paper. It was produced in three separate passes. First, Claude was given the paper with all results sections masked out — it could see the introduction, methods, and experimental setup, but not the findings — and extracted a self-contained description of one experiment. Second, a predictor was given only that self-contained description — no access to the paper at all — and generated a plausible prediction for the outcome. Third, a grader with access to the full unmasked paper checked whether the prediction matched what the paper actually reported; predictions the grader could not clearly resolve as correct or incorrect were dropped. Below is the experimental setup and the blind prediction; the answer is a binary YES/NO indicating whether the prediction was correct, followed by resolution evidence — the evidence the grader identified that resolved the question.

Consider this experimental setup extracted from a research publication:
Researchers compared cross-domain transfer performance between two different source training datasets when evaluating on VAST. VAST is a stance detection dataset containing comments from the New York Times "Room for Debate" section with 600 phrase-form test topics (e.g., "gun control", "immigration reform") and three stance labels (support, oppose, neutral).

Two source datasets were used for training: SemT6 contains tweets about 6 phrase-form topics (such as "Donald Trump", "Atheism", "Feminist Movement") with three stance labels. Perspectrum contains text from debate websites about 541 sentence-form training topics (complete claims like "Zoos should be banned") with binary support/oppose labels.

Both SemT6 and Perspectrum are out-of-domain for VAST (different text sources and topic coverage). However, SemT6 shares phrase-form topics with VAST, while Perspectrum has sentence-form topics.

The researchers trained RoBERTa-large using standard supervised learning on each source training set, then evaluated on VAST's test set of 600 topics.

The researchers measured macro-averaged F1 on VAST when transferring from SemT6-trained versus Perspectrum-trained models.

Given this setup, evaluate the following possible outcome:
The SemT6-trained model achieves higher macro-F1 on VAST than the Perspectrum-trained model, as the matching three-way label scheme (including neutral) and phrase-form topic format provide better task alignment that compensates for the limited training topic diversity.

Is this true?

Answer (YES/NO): YES